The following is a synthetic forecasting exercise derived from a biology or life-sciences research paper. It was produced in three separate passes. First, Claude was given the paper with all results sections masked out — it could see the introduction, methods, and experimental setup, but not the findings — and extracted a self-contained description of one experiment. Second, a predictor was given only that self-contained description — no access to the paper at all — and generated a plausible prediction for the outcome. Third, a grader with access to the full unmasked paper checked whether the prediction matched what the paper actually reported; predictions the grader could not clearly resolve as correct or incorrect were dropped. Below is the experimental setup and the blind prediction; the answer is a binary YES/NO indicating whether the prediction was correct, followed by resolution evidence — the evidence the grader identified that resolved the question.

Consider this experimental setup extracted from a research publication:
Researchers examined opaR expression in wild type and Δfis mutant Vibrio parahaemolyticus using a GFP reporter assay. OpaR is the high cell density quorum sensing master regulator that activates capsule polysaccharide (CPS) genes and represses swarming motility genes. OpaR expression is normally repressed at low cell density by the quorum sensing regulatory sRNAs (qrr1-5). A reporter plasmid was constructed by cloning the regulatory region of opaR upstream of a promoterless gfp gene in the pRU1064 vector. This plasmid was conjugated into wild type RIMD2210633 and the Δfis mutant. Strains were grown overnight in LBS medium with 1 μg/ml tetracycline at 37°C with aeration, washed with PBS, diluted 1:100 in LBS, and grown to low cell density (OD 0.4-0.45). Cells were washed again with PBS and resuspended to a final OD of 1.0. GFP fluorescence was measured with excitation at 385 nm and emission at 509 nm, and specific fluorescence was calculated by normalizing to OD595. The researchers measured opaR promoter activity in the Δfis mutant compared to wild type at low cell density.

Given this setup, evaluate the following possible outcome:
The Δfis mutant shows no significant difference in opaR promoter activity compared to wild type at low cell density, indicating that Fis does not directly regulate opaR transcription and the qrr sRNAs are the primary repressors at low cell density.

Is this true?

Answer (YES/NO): NO